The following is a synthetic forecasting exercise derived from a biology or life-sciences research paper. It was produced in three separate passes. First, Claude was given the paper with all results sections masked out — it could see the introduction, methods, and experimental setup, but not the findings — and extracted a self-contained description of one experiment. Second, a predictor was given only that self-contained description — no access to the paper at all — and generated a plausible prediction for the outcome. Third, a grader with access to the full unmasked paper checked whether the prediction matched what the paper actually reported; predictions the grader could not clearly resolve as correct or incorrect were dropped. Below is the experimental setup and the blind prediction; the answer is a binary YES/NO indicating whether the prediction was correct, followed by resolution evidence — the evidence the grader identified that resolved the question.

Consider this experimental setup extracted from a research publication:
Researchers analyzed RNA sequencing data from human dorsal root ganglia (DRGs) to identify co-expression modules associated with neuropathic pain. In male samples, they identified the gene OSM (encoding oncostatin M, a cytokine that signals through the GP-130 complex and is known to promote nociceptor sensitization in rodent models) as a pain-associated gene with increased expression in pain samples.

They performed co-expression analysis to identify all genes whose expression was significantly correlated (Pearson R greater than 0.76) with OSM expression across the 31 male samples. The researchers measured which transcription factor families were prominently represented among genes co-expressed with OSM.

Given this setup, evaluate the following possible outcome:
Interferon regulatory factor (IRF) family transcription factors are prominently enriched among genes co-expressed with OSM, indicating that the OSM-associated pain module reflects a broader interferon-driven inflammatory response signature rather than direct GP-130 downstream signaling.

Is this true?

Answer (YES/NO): NO